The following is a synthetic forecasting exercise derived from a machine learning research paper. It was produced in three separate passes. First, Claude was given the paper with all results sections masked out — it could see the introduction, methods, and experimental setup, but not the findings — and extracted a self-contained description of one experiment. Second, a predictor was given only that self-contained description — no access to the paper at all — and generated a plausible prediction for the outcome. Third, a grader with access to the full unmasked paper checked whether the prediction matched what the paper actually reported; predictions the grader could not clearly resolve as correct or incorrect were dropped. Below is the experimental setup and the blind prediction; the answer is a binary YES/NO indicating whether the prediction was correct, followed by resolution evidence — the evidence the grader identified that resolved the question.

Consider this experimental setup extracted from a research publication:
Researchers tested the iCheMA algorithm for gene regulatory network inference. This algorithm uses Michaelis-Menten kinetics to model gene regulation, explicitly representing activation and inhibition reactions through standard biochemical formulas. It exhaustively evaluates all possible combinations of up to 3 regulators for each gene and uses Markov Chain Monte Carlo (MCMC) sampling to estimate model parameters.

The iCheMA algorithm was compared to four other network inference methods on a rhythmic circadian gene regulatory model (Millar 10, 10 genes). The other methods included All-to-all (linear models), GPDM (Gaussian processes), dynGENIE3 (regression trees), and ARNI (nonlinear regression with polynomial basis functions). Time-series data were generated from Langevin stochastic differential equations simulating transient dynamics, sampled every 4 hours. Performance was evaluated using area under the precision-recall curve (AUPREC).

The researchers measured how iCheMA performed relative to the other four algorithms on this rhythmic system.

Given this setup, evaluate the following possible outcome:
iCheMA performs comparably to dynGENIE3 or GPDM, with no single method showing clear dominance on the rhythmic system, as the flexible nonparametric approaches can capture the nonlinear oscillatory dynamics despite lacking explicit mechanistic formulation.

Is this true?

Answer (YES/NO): NO